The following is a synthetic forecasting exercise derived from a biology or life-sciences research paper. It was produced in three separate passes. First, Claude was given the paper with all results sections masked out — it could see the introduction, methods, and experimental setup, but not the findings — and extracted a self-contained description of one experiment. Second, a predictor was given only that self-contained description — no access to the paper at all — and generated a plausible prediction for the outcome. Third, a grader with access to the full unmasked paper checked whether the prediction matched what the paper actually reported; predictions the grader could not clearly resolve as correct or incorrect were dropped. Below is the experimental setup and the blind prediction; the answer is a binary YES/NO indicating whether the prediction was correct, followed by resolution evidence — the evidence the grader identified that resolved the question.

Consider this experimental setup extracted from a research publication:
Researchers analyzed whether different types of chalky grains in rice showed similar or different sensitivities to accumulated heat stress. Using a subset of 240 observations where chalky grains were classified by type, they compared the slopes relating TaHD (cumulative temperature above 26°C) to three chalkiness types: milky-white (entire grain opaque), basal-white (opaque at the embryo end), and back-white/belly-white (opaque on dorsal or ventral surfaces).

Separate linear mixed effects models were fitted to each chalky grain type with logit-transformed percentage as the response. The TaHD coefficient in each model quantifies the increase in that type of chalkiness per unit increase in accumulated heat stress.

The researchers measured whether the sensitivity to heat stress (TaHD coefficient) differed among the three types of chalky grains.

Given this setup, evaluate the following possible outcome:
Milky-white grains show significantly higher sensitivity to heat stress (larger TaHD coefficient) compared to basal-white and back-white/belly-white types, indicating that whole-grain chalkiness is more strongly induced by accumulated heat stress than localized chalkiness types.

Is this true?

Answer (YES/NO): NO